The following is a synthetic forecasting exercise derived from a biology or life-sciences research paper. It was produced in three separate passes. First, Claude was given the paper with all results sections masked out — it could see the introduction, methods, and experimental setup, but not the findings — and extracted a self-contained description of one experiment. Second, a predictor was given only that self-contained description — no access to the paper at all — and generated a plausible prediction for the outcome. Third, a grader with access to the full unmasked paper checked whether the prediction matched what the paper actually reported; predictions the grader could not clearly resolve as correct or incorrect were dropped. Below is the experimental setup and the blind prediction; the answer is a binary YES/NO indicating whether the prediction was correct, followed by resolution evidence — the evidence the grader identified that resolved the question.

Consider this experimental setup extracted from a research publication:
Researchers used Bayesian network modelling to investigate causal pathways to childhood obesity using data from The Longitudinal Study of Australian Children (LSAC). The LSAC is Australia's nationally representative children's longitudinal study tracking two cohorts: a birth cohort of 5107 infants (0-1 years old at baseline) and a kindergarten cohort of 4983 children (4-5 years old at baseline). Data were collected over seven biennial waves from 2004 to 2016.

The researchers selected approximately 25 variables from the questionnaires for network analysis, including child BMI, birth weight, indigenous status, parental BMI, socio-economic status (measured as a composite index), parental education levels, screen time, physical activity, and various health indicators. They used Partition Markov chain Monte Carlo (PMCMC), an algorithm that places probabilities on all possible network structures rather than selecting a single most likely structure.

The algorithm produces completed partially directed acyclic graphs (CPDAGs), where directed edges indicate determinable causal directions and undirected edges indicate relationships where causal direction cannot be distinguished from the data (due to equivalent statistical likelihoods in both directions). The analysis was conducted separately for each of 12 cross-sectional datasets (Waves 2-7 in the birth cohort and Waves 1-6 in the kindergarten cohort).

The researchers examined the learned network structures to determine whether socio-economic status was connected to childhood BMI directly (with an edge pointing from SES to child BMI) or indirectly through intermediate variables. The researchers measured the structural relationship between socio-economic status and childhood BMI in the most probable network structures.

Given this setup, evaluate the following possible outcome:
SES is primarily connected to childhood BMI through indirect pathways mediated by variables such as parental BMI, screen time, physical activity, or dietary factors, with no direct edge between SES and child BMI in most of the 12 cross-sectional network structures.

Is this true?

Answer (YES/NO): YES